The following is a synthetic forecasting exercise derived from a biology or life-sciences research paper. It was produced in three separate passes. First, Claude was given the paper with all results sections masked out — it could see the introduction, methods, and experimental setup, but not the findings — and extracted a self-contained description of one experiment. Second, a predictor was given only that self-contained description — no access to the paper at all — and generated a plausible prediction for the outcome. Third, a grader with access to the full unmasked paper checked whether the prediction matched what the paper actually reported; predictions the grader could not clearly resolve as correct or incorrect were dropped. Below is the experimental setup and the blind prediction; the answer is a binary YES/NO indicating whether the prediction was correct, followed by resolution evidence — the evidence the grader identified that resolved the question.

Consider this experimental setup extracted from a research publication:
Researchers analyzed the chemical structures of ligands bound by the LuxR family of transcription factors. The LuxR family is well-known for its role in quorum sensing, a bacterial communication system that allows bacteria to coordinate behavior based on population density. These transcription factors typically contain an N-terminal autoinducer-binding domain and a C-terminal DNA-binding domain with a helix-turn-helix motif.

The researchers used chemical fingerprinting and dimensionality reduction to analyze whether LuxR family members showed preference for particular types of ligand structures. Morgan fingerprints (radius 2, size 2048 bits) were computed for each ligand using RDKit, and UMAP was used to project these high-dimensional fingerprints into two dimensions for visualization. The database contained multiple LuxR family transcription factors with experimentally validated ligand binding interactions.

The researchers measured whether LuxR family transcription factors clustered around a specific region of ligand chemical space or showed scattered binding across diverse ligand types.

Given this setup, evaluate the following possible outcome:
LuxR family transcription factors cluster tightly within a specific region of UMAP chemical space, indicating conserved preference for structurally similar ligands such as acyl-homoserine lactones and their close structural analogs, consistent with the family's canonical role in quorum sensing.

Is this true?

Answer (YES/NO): YES